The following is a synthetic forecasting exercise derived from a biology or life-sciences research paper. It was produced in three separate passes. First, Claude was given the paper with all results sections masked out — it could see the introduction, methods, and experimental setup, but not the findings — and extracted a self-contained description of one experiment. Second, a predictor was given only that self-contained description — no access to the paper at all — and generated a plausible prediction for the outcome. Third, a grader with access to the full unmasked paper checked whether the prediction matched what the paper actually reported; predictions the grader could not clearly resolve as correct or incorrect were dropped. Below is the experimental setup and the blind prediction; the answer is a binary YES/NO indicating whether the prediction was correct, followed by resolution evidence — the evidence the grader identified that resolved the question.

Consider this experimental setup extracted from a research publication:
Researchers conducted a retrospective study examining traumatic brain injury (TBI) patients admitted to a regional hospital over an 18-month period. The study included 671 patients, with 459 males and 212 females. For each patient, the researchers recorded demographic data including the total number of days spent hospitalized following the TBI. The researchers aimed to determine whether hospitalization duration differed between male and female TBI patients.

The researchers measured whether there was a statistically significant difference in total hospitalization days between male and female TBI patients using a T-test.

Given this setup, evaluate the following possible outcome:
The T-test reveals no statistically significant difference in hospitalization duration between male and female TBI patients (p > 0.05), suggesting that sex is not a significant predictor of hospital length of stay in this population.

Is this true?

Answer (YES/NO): NO